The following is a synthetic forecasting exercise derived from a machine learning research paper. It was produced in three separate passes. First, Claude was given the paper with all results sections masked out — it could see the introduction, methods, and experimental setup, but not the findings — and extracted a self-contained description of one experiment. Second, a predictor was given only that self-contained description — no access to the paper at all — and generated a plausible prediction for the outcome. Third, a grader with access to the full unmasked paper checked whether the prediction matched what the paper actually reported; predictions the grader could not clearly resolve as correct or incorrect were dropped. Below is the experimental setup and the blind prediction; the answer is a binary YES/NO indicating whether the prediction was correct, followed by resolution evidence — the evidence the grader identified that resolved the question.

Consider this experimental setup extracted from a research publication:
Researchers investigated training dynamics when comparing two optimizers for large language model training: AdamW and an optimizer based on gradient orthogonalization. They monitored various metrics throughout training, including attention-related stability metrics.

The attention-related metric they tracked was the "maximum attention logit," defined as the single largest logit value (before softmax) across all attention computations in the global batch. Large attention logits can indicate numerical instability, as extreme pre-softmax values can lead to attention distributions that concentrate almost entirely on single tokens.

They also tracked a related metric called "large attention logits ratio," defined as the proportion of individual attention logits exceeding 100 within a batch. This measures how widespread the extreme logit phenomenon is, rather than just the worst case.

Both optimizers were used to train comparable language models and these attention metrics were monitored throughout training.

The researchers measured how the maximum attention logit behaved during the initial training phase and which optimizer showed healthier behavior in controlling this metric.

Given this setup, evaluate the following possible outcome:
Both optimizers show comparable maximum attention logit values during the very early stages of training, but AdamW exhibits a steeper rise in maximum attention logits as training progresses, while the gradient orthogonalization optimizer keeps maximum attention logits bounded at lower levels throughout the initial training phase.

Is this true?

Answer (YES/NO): NO